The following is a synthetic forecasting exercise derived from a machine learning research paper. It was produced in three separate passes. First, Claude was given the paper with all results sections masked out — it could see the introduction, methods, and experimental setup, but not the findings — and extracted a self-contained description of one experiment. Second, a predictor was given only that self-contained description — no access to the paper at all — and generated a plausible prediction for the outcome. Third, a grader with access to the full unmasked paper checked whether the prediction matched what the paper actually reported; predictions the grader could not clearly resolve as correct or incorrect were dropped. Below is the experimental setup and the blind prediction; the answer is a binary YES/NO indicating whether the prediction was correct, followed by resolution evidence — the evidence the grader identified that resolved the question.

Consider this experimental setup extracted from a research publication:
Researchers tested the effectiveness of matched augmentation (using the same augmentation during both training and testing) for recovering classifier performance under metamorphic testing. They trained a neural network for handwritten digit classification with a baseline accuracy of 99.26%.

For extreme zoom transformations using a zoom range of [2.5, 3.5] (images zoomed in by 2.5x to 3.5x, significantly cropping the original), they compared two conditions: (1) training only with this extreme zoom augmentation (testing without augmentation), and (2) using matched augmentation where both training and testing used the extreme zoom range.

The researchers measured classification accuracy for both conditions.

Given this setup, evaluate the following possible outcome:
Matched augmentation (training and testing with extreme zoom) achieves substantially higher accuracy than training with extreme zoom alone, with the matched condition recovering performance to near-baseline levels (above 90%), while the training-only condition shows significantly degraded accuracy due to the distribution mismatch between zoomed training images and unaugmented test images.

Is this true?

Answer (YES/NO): YES